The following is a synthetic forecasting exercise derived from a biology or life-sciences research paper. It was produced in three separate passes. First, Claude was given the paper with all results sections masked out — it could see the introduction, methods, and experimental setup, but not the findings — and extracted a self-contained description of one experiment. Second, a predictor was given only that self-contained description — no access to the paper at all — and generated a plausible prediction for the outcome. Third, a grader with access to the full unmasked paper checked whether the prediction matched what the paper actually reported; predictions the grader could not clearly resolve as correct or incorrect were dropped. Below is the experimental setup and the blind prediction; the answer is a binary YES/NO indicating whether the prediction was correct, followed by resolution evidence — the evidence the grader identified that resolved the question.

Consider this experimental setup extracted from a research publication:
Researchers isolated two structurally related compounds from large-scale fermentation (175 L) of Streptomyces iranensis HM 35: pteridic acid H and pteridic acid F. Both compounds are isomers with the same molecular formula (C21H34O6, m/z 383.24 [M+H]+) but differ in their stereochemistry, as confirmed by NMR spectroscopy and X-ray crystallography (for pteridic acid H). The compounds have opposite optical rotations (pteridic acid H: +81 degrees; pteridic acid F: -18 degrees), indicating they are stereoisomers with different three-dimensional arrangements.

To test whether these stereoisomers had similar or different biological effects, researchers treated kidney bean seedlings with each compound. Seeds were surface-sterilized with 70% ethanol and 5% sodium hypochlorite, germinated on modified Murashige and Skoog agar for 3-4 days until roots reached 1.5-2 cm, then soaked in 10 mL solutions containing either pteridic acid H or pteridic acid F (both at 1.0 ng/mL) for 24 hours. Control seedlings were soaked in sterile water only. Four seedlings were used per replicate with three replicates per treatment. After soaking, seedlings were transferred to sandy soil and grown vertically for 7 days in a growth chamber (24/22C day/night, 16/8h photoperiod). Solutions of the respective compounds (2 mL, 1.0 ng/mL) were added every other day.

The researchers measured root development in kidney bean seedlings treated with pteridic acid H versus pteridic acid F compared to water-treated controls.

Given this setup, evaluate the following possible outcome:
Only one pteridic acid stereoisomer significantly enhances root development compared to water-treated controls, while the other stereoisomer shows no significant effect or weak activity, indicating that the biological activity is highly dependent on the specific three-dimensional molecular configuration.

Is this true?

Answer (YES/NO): NO